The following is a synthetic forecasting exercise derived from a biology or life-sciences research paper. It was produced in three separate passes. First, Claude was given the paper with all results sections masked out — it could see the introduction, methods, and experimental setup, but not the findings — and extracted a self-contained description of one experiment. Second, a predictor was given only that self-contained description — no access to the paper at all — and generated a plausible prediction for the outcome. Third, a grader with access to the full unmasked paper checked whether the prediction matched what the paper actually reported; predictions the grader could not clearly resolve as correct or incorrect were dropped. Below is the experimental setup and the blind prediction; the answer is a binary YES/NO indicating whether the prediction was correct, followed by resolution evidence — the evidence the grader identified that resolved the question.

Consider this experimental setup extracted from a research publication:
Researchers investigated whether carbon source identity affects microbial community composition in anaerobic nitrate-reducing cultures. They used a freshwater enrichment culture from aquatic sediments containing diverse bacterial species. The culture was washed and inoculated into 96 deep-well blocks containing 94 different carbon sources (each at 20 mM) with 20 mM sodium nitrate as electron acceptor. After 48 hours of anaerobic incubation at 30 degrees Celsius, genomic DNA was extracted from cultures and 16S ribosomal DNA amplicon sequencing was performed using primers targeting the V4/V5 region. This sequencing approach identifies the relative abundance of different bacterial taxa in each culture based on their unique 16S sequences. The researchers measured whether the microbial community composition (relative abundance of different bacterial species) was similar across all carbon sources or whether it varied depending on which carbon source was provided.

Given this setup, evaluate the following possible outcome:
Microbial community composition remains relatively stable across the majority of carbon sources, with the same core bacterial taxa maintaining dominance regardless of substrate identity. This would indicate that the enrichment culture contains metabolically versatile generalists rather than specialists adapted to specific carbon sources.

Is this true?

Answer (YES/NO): NO